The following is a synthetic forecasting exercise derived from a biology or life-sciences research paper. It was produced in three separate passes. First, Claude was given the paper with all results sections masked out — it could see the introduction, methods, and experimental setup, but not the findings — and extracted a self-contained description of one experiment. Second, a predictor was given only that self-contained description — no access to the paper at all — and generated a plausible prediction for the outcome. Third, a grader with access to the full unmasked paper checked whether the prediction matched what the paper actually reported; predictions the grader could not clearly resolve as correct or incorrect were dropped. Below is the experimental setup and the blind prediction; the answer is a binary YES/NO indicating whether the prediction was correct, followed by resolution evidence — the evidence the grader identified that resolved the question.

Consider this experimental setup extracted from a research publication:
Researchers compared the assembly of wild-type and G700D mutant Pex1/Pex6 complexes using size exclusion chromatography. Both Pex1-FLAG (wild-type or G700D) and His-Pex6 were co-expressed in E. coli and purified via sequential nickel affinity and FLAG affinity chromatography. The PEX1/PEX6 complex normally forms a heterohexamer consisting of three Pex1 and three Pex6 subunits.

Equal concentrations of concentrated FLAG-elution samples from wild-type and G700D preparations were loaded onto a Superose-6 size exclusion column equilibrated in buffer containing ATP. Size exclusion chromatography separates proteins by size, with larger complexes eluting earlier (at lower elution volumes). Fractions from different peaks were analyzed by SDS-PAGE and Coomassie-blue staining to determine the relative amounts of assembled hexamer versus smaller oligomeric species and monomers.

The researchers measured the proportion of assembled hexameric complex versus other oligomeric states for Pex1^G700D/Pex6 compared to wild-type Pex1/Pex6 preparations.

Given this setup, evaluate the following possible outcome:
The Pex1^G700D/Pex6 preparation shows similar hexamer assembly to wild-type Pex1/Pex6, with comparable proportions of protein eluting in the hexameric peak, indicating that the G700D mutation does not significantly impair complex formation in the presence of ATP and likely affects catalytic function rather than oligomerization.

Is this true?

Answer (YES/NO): NO